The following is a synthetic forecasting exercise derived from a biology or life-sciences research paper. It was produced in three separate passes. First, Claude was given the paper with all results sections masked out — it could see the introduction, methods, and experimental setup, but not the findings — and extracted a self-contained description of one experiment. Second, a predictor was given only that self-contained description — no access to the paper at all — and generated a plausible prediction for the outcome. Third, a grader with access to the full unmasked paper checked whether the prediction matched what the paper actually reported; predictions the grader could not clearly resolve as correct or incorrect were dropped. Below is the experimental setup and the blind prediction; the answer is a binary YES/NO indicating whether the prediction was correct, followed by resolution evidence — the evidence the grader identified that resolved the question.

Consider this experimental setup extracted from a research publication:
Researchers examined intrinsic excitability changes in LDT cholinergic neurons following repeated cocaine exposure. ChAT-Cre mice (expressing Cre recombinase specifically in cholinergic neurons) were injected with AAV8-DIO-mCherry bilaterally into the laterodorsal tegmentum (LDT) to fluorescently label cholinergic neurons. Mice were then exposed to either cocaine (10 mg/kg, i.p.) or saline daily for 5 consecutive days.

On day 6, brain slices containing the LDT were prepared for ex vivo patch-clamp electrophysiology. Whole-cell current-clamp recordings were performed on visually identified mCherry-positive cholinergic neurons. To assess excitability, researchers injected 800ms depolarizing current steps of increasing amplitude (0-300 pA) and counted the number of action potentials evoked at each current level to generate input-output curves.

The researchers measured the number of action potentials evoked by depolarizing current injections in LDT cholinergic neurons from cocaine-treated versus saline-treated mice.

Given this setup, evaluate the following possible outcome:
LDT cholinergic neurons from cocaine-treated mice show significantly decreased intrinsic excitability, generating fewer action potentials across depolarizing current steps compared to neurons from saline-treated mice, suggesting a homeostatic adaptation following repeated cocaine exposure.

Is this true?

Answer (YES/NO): YES